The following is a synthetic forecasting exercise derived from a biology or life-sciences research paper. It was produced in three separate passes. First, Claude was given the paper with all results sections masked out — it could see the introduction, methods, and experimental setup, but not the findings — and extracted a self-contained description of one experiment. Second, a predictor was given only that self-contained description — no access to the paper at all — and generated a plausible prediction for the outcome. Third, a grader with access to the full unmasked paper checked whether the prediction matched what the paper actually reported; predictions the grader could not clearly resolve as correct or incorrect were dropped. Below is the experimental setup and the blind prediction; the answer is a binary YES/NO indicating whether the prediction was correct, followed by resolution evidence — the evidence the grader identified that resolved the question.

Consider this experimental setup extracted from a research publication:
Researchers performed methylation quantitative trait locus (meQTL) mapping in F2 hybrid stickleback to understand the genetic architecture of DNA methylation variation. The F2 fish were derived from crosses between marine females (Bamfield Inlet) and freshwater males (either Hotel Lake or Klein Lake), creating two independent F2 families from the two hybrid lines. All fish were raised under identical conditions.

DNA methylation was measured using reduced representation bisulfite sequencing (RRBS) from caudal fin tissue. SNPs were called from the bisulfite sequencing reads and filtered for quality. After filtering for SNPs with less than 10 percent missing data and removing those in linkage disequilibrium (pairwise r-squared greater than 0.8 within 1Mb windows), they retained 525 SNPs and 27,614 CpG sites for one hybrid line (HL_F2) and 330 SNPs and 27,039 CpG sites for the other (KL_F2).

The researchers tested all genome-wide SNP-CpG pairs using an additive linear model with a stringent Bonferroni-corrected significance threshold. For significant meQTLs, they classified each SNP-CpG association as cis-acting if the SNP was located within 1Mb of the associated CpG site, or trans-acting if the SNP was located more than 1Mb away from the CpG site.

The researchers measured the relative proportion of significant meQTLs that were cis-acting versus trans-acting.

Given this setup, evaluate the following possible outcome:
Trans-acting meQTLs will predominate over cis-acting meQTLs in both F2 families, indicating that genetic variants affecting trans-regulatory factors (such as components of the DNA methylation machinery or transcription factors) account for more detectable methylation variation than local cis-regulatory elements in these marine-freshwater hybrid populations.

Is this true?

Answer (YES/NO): YES